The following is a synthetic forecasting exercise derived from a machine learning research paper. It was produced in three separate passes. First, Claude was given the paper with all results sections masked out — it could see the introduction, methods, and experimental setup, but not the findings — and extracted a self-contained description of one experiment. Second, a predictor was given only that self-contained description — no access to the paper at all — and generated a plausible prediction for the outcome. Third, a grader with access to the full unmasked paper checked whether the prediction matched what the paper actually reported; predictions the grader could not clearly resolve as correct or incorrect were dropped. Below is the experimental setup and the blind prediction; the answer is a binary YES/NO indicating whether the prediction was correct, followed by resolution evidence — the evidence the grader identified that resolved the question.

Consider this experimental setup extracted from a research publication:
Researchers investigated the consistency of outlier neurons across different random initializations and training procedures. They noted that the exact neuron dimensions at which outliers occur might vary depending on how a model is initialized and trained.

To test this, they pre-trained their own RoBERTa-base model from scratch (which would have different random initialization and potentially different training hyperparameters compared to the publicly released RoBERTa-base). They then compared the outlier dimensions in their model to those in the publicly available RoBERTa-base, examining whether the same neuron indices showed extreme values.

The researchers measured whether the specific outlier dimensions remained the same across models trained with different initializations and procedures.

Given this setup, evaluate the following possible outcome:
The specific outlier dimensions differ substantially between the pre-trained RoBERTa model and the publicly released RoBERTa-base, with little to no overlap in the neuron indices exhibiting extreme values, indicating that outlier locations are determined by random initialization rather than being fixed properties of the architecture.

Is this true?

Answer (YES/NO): YES